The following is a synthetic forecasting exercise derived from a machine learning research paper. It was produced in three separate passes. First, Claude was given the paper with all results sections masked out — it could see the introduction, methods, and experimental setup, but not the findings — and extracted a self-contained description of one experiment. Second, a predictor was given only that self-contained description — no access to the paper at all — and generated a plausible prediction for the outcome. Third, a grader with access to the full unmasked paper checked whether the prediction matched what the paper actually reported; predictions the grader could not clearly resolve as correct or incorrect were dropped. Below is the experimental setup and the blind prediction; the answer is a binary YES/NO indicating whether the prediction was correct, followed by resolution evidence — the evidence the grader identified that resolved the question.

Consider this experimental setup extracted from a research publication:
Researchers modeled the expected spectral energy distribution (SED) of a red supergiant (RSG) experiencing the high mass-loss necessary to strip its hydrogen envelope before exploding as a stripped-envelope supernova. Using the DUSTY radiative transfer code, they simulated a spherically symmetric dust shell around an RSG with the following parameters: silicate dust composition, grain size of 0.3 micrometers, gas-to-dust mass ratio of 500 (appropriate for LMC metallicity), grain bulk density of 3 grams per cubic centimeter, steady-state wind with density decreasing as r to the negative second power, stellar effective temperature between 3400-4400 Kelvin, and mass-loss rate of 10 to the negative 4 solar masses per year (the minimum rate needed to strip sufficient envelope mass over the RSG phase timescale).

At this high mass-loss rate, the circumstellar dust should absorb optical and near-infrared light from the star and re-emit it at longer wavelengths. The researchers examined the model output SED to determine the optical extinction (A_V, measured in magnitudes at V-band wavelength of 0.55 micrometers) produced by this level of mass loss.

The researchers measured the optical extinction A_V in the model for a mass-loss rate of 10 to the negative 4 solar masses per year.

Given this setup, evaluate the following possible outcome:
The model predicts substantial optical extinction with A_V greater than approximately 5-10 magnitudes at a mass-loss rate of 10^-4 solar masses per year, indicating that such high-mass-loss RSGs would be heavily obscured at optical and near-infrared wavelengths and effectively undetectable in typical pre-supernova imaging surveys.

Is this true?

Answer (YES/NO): NO